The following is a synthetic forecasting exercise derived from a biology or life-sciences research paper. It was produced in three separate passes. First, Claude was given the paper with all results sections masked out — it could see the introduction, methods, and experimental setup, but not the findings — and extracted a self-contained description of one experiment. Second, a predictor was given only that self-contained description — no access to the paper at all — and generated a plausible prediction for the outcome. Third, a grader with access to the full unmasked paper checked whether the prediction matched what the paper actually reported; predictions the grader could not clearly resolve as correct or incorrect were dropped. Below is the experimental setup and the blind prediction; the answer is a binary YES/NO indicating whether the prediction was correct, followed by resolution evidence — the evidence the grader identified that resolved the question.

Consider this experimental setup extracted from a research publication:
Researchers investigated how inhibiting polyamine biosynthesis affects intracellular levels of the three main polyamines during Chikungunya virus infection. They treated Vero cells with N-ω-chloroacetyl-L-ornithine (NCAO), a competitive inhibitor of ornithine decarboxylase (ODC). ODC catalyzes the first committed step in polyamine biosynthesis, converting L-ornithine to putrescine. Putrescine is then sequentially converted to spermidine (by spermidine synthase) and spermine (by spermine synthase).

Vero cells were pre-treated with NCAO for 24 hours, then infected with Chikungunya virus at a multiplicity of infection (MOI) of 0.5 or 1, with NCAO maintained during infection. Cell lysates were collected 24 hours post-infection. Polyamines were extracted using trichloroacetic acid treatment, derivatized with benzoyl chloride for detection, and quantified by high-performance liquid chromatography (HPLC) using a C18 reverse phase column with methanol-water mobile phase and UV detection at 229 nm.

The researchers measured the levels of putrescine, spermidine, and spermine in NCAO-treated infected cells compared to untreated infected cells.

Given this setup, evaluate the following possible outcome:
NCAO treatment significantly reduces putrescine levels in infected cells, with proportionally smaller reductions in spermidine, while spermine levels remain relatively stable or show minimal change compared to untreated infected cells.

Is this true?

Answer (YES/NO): NO